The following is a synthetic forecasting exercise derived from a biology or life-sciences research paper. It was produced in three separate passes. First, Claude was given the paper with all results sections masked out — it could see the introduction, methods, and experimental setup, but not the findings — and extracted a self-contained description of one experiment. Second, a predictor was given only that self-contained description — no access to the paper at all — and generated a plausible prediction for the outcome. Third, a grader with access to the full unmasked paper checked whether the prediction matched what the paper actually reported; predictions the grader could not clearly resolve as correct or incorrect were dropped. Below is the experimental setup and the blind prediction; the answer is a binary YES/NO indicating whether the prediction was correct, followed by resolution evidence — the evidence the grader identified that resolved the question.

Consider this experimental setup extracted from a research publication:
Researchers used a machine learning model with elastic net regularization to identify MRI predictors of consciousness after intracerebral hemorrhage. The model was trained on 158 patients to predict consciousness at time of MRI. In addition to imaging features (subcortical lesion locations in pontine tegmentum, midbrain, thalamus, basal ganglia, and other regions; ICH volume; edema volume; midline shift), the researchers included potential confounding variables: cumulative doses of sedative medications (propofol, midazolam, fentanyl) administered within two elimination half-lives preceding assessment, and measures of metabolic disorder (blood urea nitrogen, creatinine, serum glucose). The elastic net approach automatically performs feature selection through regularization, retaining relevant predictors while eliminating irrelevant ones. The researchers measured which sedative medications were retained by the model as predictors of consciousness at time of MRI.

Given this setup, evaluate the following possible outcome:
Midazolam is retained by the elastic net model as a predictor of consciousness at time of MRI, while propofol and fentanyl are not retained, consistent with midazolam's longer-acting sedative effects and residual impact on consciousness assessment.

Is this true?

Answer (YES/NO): NO